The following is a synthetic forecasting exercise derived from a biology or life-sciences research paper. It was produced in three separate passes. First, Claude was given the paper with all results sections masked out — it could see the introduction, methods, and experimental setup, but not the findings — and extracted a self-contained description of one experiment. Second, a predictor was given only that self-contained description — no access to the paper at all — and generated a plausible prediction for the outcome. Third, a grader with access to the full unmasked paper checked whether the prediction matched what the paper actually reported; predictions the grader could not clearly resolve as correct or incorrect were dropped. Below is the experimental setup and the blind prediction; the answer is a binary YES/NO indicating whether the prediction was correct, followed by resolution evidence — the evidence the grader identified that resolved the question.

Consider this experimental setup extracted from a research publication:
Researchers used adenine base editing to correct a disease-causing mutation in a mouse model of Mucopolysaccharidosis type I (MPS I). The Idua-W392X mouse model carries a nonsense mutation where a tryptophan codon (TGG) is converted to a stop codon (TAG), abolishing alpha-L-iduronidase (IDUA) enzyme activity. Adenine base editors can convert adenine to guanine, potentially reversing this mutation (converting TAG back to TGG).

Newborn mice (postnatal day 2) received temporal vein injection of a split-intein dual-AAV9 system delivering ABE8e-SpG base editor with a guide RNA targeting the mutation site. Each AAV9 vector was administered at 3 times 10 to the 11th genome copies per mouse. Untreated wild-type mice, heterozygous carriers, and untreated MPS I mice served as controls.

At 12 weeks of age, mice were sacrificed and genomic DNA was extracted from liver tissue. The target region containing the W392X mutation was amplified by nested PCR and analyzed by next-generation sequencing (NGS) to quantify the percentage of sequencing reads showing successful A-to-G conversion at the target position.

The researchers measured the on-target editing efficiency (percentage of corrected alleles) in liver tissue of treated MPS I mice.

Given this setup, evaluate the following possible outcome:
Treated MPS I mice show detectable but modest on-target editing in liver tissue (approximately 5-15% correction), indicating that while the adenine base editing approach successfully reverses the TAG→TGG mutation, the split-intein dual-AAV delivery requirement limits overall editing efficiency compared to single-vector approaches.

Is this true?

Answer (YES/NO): NO